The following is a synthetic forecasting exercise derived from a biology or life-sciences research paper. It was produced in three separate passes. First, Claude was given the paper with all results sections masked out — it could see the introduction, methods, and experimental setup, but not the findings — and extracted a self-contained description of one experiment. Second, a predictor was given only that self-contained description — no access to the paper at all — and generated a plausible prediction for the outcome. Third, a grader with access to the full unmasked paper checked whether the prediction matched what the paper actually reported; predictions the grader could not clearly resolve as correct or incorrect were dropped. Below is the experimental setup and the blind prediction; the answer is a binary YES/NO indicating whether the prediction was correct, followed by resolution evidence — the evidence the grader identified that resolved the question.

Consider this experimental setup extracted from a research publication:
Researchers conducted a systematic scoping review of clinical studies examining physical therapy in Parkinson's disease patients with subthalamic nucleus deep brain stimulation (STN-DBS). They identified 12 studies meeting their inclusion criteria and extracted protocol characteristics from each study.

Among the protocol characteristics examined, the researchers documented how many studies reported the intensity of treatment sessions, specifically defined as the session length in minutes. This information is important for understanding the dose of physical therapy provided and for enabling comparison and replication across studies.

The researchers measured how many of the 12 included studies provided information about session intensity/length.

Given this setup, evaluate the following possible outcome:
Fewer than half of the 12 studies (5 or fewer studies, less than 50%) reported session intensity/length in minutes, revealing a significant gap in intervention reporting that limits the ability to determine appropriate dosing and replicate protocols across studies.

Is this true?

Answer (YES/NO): YES